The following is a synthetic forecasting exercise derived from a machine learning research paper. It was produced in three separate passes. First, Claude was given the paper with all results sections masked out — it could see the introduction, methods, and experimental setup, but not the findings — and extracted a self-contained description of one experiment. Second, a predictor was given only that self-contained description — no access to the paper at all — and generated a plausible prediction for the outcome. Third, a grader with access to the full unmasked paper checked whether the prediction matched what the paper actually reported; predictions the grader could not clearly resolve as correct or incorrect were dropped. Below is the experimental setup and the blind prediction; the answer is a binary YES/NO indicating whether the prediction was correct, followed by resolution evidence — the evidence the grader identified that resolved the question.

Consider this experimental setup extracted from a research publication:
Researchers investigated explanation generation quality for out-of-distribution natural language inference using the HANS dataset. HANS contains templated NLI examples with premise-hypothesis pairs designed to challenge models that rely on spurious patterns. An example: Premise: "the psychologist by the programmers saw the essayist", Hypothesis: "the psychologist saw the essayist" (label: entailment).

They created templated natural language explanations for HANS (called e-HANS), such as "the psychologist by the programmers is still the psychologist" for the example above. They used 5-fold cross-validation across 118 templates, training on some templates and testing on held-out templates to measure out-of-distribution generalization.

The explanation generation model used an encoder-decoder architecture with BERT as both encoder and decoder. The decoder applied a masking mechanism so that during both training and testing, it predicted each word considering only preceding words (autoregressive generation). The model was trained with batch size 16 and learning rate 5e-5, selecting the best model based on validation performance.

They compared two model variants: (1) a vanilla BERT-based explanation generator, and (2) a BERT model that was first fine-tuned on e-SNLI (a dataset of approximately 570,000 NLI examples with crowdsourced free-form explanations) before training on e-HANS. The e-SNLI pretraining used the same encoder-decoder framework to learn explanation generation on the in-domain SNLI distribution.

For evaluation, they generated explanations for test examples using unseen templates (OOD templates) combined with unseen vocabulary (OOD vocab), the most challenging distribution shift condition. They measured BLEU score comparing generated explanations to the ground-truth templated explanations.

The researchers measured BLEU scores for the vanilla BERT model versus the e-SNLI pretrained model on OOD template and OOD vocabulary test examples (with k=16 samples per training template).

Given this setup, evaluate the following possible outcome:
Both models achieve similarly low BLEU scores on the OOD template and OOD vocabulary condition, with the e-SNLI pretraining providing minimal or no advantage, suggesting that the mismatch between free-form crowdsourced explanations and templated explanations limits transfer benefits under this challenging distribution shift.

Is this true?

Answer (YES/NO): NO